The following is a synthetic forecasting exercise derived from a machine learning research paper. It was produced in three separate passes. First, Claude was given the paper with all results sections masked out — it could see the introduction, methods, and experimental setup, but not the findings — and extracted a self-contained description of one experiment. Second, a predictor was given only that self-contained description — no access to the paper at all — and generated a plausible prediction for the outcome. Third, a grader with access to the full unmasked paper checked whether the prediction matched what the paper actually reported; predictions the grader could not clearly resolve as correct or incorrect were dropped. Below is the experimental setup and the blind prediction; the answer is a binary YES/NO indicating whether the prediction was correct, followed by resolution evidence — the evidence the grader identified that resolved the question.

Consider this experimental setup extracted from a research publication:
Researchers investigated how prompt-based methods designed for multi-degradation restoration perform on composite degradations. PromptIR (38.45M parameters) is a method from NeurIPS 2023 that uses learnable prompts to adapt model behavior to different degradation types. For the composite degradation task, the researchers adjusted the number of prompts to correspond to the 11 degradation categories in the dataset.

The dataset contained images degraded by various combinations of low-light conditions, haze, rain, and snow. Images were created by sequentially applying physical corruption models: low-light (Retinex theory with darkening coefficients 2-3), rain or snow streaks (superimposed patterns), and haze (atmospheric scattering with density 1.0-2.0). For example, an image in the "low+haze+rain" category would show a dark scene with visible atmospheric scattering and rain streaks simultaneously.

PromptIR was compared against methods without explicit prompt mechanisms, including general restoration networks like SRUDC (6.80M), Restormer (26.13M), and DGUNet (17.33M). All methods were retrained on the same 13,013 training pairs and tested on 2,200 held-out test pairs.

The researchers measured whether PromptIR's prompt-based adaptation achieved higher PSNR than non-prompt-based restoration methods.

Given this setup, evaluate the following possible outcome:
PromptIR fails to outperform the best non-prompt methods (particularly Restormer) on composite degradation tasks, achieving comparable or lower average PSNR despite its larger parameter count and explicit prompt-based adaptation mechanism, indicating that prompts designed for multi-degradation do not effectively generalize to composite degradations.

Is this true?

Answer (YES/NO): YES